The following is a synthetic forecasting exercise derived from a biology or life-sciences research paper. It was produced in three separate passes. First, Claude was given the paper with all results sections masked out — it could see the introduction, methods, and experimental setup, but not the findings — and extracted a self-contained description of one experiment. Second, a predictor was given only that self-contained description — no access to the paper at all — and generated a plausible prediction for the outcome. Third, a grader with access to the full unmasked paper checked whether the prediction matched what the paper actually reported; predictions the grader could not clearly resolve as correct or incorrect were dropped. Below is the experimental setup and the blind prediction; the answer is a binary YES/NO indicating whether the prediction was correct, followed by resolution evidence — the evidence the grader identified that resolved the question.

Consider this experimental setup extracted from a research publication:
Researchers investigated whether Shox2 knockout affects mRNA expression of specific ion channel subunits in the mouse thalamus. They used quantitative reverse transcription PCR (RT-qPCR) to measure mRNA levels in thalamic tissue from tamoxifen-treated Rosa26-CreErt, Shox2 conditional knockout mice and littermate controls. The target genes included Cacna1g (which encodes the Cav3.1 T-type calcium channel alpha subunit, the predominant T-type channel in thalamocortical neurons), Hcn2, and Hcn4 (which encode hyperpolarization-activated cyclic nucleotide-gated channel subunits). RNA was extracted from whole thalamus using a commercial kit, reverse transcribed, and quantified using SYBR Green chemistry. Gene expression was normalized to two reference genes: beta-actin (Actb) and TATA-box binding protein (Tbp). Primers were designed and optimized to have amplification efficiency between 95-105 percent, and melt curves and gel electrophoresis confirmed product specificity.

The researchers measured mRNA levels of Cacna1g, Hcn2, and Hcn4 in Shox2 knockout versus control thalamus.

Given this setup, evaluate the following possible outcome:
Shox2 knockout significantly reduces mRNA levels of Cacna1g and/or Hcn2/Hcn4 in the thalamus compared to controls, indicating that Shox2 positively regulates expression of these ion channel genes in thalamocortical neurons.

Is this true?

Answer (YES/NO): YES